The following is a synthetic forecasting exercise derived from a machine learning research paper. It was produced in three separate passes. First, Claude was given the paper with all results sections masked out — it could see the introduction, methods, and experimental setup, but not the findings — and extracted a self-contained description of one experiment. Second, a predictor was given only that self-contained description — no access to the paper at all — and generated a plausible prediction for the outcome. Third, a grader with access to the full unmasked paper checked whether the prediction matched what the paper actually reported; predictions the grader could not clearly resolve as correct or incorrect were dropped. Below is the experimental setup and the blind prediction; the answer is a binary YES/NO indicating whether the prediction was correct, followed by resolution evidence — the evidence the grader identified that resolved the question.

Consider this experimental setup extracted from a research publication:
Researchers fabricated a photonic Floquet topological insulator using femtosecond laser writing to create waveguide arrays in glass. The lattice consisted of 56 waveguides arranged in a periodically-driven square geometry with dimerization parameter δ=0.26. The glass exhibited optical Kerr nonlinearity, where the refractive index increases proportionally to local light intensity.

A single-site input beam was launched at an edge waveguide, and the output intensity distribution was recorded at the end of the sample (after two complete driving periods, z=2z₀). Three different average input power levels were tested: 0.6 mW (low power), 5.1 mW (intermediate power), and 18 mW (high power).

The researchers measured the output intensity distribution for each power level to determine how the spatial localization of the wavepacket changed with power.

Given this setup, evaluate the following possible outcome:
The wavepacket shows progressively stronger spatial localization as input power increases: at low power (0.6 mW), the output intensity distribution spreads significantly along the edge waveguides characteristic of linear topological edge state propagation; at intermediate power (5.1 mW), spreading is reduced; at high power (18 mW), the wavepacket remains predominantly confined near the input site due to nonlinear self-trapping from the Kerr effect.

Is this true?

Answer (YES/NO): NO